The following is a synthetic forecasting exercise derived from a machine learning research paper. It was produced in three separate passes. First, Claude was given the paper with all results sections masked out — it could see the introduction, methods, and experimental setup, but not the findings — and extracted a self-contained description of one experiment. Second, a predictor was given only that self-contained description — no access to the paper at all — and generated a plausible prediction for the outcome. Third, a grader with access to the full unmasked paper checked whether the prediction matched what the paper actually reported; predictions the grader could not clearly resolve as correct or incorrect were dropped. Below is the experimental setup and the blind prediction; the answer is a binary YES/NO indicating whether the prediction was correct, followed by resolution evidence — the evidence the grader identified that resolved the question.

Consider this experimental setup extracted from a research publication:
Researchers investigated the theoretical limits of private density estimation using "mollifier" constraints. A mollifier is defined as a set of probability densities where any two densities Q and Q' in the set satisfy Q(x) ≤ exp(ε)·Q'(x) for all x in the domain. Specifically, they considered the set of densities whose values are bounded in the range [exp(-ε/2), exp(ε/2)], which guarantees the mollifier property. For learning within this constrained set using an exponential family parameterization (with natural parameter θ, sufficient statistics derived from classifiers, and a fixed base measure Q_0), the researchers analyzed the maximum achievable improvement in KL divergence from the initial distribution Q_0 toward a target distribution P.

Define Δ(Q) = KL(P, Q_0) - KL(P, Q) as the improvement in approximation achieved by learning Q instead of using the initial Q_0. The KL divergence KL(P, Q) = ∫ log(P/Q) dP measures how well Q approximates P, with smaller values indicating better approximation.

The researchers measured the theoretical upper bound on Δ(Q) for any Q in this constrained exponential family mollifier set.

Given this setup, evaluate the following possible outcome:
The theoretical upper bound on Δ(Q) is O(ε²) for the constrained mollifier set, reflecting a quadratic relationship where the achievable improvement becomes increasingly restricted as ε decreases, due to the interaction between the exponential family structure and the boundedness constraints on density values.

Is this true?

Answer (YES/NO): NO